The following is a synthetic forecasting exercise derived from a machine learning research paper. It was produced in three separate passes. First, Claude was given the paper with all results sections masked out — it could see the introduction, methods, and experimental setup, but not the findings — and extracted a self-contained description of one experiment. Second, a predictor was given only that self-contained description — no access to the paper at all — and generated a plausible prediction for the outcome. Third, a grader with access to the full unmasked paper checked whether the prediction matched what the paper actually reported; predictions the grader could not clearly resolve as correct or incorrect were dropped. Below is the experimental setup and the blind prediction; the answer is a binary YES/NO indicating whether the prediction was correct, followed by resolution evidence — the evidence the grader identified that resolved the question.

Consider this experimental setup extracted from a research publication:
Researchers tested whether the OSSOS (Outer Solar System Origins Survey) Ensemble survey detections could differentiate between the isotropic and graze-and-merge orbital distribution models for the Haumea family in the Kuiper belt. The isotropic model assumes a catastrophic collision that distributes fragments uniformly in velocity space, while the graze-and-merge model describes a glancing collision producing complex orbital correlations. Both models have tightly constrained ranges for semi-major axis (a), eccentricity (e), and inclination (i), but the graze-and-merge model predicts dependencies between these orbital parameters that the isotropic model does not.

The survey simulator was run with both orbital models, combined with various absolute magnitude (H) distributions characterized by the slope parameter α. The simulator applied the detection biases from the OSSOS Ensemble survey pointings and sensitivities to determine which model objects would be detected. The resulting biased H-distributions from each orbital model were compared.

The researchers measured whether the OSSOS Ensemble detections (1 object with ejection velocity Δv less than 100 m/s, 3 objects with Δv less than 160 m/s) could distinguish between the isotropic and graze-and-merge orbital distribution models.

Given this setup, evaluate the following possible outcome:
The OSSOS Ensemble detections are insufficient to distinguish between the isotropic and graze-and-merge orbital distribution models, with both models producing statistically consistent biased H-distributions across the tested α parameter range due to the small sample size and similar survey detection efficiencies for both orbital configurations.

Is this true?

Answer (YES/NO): YES